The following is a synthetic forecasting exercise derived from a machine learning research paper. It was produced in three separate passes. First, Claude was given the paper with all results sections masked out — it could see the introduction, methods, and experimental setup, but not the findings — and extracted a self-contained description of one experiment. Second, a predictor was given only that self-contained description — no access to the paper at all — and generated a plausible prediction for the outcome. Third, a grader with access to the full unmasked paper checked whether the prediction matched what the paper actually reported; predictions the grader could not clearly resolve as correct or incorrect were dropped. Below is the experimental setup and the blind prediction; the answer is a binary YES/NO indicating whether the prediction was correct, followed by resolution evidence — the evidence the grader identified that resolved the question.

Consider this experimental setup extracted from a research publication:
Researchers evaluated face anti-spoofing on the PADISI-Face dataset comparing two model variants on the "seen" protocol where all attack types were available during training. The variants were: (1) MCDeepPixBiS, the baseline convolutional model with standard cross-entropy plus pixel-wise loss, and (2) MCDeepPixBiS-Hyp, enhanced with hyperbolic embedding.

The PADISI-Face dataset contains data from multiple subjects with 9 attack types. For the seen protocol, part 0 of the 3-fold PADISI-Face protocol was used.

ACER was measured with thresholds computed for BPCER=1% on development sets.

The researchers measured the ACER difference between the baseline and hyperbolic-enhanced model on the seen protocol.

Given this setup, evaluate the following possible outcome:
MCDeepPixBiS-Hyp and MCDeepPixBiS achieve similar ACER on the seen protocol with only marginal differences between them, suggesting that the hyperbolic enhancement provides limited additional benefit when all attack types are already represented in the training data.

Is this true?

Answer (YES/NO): NO